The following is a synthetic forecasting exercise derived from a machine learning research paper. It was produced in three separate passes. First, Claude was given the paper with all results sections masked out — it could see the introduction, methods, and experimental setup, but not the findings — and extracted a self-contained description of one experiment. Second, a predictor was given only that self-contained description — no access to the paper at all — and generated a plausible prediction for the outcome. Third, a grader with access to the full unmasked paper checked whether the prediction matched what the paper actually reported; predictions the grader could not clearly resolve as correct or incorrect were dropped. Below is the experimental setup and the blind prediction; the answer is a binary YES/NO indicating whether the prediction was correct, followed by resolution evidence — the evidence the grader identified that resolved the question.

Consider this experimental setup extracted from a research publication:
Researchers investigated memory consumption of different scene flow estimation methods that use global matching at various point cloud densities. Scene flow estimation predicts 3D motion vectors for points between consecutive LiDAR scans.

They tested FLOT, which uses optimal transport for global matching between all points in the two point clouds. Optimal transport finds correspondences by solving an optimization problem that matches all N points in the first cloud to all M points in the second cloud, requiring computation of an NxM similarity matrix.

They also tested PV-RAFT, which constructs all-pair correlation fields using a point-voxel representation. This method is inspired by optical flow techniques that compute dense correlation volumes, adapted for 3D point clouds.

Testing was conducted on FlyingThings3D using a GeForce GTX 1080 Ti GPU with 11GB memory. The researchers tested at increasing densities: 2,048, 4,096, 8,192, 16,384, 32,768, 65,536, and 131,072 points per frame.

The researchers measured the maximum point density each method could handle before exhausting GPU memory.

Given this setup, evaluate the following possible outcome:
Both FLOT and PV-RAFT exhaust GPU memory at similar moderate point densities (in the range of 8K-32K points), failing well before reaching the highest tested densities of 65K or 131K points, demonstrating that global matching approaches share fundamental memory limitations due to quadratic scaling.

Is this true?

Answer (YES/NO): YES